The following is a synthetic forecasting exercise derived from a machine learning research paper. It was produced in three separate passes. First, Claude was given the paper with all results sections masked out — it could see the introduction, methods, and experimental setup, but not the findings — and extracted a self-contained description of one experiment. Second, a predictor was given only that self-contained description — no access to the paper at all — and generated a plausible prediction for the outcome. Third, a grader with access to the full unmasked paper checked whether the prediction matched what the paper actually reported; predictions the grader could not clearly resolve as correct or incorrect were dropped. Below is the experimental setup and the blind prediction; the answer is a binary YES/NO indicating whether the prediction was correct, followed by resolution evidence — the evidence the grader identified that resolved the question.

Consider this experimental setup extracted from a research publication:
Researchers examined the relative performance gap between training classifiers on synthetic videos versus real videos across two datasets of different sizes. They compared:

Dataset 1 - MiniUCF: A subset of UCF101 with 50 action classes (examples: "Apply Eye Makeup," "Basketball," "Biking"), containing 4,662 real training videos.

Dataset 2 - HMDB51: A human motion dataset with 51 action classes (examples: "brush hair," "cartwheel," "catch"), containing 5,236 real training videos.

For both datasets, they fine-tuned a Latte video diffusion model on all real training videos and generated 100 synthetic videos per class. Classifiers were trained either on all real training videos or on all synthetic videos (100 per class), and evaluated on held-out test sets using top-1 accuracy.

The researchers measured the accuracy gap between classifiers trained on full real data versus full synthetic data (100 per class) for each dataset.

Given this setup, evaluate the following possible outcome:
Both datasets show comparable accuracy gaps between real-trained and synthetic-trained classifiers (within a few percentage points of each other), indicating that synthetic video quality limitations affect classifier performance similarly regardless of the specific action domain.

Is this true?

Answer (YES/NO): YES